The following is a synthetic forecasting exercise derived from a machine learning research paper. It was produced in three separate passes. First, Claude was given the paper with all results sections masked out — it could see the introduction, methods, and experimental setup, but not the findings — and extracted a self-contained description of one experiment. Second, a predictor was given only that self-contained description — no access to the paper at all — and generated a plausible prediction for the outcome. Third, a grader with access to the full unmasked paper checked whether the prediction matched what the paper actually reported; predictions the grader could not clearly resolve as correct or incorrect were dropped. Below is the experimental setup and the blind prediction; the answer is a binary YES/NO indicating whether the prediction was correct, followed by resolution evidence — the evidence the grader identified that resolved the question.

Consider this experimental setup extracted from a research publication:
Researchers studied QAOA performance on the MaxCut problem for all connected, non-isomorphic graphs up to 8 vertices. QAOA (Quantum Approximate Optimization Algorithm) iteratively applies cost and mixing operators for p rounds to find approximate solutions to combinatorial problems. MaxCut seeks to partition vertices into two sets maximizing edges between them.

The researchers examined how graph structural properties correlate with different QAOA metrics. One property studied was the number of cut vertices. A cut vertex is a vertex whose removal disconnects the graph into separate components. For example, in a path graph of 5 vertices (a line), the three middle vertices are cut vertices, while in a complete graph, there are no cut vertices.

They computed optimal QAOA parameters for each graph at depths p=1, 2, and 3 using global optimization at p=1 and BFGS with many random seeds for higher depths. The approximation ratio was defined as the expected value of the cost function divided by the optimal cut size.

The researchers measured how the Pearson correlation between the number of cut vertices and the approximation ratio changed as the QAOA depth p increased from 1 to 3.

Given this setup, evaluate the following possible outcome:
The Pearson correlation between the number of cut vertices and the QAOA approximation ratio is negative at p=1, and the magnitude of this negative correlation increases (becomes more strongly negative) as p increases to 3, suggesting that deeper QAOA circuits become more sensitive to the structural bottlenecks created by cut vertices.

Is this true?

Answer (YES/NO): NO